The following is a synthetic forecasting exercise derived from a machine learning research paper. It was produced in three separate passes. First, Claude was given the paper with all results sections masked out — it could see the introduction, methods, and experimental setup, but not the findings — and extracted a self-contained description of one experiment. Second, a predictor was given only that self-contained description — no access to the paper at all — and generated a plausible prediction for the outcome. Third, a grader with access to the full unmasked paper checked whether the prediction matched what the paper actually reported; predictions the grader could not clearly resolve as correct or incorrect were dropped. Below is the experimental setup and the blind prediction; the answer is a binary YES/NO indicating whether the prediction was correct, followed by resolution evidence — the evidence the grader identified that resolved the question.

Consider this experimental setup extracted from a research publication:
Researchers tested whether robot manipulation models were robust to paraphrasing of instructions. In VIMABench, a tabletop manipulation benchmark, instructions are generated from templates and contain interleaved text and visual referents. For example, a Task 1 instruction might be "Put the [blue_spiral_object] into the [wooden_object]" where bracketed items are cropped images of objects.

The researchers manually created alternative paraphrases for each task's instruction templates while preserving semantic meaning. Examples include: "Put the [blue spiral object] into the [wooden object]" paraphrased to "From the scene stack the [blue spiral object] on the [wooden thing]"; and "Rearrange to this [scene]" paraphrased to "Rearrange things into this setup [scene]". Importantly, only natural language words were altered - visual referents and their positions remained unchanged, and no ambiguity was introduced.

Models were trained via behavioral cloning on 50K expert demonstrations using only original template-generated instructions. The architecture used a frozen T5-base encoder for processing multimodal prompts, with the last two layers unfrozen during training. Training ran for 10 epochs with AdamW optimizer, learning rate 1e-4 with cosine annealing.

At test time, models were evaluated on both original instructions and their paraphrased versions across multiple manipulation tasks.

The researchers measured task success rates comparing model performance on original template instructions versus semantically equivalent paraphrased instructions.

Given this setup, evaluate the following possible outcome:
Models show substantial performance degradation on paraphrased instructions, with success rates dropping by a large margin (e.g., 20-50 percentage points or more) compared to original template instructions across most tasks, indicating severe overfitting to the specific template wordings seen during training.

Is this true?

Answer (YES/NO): NO